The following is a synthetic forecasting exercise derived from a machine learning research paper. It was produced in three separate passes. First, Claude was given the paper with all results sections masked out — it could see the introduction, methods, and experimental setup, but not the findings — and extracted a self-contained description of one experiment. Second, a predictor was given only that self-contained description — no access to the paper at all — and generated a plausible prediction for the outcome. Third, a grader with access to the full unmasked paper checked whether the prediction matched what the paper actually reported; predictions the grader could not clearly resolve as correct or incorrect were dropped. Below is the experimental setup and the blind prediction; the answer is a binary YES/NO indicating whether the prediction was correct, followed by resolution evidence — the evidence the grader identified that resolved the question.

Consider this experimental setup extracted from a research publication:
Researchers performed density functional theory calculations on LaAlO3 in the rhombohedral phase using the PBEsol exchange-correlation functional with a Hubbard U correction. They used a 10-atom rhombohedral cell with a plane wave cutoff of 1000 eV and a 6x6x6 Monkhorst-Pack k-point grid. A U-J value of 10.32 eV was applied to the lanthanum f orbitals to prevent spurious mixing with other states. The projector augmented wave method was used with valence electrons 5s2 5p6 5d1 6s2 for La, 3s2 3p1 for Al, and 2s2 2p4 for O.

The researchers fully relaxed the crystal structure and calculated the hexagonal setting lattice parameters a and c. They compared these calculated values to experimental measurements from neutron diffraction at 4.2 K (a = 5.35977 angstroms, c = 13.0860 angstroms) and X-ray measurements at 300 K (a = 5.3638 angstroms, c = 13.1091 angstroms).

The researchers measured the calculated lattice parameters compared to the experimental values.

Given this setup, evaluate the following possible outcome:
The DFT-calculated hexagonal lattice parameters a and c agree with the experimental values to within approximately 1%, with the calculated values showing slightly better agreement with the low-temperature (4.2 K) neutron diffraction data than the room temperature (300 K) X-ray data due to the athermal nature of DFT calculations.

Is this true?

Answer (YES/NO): NO